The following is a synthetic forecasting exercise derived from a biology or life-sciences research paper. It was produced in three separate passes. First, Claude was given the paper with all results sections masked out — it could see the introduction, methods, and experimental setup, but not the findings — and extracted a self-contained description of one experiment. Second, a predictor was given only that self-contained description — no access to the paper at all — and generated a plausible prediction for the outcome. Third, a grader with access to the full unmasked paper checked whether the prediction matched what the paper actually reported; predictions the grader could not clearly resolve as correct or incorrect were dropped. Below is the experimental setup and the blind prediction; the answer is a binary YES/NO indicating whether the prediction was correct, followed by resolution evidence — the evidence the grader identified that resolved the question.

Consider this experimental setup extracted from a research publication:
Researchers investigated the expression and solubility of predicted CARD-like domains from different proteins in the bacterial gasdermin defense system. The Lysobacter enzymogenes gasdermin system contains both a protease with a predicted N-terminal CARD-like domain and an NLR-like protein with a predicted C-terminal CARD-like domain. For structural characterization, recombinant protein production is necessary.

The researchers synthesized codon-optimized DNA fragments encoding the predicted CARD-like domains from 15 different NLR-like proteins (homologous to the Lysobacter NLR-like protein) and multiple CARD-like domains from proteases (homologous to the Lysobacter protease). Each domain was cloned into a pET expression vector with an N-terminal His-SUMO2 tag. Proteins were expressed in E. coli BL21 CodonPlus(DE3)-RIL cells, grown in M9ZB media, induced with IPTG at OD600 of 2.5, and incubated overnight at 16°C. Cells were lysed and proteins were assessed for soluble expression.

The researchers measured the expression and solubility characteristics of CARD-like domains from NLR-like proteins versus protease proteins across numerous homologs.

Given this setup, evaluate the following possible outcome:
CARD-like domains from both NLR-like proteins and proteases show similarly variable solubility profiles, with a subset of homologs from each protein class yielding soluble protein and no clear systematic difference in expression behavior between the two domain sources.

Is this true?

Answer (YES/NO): NO